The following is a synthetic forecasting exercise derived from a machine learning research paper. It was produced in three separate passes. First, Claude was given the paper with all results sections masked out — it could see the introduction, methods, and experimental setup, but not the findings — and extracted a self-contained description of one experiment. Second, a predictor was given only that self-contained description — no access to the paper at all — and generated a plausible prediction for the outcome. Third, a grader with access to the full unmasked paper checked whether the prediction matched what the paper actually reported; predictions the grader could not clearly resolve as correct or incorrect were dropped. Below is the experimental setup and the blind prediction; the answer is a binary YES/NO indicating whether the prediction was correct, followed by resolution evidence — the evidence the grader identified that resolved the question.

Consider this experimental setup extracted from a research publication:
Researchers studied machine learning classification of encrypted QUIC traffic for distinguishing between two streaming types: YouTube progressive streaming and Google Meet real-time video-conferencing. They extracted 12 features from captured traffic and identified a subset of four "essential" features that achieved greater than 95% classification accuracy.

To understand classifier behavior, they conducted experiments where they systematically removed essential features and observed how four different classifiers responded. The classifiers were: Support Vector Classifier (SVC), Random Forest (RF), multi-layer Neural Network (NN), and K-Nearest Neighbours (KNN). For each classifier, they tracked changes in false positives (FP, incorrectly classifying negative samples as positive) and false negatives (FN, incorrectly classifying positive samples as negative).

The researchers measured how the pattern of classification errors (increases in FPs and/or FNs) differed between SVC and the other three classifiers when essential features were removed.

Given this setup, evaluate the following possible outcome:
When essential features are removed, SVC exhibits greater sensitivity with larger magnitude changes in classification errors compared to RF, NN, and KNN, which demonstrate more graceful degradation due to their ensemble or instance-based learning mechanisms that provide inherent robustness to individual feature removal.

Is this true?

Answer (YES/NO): NO